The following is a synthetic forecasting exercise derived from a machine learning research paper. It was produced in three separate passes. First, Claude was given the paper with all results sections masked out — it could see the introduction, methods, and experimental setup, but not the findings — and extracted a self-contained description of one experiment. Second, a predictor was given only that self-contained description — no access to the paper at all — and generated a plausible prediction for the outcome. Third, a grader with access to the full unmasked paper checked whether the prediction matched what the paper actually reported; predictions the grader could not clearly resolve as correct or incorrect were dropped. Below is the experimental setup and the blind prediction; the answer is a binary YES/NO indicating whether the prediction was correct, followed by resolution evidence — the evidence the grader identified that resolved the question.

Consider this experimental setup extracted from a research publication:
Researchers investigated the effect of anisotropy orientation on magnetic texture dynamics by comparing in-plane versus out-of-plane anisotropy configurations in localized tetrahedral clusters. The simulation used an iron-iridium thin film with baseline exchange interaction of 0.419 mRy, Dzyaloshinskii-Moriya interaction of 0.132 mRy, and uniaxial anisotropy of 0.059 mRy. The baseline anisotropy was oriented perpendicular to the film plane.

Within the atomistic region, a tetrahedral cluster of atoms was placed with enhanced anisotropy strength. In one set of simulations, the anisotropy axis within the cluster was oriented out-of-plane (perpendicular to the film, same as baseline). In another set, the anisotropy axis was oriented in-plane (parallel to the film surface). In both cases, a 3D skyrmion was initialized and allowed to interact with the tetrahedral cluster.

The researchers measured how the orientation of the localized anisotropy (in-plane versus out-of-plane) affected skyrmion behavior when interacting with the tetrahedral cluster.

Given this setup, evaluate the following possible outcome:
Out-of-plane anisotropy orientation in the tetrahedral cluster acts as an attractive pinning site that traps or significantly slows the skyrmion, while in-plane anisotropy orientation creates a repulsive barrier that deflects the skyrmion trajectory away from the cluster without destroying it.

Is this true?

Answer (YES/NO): NO